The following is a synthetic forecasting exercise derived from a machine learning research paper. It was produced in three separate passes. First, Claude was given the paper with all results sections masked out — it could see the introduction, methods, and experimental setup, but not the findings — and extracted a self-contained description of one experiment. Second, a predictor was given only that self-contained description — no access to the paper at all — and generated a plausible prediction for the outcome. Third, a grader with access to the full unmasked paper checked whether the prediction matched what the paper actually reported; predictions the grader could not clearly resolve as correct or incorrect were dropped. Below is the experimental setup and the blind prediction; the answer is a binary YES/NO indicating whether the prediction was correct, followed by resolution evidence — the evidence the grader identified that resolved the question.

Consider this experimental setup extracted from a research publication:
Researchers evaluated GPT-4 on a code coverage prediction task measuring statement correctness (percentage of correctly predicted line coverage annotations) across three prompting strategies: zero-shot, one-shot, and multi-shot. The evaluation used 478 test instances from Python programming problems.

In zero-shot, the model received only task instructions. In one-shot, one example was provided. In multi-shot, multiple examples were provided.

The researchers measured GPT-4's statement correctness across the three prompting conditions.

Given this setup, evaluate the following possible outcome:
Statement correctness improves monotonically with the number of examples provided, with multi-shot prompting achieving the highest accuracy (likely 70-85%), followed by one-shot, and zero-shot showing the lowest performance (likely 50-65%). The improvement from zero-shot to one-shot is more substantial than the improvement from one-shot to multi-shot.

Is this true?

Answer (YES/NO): NO